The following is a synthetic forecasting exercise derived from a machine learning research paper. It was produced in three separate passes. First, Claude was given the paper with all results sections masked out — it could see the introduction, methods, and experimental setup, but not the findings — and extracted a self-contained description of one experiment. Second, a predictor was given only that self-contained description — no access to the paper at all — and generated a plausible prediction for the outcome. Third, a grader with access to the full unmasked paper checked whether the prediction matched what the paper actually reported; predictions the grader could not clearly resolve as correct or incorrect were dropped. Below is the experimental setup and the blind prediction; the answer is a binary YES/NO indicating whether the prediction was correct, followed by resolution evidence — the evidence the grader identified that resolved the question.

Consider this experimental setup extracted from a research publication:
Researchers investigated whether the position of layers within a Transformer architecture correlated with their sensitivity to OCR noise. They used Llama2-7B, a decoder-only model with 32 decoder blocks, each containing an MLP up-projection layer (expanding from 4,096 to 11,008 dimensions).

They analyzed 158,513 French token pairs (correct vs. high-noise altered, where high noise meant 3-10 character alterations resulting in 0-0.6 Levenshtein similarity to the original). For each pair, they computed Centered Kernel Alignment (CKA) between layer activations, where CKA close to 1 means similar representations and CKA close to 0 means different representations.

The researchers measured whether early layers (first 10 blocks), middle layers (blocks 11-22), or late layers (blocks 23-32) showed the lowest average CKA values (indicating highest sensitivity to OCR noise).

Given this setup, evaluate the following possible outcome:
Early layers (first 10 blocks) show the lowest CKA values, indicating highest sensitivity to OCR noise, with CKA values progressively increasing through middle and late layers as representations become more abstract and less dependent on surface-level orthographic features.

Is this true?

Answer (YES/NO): NO